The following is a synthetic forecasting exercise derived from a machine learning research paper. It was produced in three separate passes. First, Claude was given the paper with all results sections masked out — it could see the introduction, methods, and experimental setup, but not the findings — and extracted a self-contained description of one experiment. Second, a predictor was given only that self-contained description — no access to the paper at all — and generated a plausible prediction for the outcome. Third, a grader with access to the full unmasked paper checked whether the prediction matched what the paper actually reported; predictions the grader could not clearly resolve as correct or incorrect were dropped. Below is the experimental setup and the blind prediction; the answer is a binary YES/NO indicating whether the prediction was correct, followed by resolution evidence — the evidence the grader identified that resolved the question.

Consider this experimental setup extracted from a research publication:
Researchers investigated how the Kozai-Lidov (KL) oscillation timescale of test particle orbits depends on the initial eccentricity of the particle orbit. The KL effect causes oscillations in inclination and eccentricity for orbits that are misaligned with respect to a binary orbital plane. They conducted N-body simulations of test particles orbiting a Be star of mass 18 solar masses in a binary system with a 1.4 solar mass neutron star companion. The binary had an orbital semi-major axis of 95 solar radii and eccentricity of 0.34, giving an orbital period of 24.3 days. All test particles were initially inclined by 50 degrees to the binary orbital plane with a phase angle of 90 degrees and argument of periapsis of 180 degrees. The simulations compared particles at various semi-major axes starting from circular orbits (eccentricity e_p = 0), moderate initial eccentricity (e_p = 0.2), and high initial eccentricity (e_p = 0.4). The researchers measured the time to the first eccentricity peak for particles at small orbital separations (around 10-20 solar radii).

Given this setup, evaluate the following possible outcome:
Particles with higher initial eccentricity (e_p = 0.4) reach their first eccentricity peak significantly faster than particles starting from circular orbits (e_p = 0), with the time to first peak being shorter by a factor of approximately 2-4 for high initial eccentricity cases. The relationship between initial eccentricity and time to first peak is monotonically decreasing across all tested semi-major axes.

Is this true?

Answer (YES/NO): YES